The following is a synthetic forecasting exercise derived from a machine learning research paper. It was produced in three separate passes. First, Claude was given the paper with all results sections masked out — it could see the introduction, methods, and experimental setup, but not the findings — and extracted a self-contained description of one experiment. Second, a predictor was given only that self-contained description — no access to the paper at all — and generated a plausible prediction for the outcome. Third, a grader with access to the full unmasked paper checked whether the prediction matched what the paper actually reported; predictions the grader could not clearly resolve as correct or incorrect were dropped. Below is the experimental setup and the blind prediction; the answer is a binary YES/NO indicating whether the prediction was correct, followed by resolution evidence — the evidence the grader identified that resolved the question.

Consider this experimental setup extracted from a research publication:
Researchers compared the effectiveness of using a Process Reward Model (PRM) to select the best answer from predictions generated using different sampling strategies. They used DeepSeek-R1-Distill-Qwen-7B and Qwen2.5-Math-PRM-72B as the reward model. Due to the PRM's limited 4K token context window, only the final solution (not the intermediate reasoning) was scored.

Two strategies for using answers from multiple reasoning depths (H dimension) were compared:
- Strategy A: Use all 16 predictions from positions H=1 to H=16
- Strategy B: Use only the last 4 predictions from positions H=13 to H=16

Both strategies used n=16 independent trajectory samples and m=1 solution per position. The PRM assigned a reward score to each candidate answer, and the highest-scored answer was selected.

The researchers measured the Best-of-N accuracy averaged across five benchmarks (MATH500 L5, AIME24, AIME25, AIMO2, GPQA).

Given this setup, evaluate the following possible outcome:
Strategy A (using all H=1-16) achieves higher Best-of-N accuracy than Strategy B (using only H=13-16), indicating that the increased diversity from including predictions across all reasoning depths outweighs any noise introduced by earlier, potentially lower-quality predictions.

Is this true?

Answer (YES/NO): NO